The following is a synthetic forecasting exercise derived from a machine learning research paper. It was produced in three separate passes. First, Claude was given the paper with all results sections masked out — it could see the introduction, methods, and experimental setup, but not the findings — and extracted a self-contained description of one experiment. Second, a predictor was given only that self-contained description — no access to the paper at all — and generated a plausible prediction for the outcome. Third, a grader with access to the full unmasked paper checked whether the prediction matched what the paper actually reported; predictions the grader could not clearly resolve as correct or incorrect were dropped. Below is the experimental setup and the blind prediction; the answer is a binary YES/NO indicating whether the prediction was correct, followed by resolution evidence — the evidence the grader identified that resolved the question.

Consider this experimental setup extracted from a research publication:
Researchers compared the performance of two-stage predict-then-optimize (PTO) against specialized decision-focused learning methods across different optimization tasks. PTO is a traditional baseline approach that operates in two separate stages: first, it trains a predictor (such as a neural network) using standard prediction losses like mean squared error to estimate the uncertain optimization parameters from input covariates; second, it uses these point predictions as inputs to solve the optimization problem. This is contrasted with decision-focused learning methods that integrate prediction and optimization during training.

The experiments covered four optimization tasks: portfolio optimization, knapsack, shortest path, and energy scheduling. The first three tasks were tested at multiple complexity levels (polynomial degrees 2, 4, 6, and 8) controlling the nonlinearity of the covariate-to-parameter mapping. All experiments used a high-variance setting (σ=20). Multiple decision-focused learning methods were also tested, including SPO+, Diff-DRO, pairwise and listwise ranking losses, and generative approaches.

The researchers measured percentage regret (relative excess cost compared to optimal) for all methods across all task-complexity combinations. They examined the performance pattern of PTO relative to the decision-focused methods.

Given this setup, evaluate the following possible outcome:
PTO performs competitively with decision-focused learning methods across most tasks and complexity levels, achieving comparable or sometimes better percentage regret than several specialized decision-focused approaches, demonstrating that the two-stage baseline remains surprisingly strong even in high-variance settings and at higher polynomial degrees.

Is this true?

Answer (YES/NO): NO